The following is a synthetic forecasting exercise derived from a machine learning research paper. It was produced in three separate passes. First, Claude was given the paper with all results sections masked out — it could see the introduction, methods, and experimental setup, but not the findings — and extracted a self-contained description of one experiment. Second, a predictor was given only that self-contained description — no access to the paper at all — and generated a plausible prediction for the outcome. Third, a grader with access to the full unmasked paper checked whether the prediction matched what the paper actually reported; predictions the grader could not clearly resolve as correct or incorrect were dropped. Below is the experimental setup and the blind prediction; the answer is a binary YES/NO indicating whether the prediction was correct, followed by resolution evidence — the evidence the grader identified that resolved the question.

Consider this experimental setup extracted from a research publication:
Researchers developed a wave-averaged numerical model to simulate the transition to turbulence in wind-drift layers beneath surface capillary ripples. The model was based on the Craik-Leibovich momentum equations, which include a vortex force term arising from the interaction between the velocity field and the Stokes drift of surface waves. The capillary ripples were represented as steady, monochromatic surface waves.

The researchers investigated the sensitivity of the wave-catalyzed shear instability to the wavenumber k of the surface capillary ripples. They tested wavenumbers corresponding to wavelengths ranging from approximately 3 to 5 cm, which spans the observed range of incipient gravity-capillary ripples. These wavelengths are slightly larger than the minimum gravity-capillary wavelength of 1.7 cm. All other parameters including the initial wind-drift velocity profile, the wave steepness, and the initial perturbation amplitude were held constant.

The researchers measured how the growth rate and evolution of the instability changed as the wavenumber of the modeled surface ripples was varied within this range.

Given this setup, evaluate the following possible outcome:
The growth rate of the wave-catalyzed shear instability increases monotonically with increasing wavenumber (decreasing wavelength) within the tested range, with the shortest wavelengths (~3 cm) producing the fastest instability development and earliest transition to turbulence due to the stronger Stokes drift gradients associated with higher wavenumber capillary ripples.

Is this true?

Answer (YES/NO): NO